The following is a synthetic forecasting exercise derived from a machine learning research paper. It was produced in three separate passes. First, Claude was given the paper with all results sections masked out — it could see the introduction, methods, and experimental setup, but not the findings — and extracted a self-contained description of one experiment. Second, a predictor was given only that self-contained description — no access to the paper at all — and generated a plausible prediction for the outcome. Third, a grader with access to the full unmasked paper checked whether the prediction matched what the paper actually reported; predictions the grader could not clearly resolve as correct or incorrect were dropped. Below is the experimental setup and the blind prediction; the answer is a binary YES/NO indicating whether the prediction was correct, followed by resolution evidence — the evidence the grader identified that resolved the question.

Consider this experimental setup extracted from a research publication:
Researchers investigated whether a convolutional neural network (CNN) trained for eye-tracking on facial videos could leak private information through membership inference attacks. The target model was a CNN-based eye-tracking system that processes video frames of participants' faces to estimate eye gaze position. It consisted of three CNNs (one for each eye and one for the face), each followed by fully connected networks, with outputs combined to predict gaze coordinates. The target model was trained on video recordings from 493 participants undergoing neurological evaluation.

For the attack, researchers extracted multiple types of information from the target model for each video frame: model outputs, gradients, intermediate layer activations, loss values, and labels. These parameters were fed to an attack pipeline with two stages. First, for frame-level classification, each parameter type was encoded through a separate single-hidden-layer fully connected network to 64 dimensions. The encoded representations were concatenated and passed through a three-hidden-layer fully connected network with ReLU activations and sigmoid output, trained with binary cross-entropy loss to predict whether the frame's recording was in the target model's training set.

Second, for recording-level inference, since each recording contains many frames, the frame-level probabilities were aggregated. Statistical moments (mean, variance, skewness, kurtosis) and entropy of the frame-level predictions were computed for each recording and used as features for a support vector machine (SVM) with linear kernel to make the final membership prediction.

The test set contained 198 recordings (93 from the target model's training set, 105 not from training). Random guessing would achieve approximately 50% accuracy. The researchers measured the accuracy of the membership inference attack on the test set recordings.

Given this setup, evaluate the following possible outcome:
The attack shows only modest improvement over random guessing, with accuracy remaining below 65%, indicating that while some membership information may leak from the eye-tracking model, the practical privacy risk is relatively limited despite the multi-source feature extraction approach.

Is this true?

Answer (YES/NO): NO